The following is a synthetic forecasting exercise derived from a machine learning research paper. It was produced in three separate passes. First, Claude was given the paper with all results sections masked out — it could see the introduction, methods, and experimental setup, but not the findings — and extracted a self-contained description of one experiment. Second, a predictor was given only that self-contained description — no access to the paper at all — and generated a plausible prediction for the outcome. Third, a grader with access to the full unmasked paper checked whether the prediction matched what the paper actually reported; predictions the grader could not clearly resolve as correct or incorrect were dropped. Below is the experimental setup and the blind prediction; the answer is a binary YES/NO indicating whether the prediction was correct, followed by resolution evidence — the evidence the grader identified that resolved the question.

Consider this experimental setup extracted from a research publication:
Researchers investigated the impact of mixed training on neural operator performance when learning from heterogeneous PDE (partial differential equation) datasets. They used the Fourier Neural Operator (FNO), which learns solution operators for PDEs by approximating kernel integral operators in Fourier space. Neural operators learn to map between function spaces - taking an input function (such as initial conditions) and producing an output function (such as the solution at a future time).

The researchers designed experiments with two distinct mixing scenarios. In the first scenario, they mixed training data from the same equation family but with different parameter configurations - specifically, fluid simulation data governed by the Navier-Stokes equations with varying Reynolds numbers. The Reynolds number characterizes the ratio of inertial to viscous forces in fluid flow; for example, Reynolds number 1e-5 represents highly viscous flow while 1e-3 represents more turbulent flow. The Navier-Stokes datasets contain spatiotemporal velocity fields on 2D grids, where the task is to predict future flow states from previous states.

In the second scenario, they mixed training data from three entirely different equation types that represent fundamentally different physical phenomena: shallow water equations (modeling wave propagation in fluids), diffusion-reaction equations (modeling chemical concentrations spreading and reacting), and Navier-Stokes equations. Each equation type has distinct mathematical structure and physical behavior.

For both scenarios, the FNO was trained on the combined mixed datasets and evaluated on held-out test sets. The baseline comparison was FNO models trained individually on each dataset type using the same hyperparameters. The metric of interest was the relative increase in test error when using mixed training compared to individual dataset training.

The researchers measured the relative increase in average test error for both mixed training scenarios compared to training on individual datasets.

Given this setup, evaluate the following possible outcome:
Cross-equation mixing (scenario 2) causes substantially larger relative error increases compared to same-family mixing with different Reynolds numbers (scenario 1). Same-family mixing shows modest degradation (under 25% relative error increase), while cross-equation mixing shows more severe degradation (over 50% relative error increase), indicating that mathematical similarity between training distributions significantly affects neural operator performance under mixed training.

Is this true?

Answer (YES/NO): NO